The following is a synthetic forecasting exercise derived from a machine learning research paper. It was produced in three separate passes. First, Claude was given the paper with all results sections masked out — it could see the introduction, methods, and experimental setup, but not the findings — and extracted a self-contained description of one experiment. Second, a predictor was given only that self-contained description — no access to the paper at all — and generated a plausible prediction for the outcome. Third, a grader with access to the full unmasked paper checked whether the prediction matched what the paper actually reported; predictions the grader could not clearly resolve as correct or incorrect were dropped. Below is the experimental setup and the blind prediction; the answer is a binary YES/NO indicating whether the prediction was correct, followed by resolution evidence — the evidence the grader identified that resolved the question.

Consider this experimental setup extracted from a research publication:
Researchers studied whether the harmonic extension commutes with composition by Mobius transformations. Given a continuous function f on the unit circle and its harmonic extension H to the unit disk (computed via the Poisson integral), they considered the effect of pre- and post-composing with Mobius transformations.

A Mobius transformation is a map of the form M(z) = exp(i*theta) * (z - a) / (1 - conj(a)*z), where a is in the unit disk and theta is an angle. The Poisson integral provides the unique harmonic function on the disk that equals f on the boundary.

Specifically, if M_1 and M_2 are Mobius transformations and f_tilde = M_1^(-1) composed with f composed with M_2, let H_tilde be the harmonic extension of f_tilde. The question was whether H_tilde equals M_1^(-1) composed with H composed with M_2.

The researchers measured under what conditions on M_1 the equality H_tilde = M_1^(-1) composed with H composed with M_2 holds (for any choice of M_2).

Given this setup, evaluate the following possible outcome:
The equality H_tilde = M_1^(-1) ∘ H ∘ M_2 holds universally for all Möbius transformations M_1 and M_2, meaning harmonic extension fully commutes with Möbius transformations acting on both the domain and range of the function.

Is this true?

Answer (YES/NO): NO